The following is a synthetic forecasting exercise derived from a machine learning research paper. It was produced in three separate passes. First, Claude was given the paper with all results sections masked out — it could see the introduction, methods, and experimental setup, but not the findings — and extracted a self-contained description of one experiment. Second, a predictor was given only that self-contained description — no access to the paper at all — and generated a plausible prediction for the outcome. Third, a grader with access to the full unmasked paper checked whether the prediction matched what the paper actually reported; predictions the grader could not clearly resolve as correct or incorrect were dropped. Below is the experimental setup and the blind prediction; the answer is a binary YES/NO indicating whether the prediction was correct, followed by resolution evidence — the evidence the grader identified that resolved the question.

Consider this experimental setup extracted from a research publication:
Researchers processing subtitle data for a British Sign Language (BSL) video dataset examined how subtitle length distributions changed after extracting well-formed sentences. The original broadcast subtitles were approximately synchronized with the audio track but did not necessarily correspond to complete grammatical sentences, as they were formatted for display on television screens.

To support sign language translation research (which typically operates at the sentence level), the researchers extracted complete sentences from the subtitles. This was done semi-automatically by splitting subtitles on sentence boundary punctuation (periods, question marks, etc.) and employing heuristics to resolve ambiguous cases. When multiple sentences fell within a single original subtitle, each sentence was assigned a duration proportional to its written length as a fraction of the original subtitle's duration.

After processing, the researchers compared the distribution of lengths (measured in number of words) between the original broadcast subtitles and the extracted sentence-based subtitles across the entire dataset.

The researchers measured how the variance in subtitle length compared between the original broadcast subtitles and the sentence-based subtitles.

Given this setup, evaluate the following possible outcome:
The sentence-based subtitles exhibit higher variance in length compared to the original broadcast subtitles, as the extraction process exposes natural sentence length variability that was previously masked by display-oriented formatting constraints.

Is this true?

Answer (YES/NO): YES